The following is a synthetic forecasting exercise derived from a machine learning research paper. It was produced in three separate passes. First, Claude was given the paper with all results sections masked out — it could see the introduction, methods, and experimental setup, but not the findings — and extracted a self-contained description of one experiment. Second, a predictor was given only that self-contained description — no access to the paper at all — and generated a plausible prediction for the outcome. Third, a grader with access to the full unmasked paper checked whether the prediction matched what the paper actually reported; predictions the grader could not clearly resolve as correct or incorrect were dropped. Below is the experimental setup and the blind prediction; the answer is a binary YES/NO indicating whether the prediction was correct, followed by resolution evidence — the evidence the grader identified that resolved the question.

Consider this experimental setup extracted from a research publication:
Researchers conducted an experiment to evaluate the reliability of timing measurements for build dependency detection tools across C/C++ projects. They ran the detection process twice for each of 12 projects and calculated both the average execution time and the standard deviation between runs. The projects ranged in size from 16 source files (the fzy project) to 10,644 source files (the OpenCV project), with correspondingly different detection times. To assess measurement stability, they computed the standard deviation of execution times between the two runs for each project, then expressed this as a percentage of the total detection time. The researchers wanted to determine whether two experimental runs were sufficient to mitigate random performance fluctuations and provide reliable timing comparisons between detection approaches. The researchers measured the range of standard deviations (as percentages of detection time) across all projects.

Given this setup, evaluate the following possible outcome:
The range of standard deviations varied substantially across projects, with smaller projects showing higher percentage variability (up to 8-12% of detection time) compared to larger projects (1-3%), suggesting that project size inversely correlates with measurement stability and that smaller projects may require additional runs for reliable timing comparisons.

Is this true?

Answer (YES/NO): NO